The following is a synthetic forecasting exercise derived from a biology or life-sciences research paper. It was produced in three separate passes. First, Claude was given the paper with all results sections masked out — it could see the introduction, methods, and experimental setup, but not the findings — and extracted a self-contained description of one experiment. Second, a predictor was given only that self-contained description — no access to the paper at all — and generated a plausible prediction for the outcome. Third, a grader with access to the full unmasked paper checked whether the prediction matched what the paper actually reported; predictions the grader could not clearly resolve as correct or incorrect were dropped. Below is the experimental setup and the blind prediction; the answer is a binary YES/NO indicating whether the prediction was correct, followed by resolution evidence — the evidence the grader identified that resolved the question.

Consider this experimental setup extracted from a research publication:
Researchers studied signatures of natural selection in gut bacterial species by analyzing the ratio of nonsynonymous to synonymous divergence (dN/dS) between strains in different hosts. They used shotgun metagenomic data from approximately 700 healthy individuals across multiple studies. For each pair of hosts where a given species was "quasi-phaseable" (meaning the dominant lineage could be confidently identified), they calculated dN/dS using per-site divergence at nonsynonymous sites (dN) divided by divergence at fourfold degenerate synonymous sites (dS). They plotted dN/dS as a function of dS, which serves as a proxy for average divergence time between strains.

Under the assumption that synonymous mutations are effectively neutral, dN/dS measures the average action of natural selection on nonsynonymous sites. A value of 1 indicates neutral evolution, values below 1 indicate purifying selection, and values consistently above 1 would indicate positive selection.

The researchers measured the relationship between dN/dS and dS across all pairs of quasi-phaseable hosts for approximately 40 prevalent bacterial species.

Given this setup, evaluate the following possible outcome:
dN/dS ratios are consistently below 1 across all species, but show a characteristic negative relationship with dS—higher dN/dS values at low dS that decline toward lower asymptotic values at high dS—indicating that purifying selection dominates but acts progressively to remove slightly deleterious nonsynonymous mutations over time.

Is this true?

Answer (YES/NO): YES